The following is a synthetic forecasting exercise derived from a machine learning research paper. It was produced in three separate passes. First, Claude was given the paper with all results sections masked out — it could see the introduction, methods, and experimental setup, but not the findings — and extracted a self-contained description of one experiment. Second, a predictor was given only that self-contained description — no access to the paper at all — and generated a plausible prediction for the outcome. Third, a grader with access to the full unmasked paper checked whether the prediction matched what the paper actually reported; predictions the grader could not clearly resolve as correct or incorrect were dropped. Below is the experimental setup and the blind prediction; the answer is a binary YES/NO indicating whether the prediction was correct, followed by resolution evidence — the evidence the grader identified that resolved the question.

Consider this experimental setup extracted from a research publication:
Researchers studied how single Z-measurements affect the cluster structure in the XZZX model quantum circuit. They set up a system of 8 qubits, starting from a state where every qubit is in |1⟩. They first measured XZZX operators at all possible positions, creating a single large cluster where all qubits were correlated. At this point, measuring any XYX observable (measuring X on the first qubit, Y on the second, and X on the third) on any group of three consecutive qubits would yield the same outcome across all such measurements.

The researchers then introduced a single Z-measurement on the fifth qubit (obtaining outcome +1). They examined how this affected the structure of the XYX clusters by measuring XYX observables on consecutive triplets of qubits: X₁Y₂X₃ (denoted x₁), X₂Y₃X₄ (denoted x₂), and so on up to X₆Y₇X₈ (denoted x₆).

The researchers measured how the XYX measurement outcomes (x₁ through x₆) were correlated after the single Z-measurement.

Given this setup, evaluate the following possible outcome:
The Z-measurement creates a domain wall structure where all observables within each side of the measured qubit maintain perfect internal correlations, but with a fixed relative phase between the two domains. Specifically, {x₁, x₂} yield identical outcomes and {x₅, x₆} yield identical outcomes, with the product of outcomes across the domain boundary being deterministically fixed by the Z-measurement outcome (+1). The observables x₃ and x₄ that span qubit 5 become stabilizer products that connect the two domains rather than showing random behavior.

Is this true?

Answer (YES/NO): NO